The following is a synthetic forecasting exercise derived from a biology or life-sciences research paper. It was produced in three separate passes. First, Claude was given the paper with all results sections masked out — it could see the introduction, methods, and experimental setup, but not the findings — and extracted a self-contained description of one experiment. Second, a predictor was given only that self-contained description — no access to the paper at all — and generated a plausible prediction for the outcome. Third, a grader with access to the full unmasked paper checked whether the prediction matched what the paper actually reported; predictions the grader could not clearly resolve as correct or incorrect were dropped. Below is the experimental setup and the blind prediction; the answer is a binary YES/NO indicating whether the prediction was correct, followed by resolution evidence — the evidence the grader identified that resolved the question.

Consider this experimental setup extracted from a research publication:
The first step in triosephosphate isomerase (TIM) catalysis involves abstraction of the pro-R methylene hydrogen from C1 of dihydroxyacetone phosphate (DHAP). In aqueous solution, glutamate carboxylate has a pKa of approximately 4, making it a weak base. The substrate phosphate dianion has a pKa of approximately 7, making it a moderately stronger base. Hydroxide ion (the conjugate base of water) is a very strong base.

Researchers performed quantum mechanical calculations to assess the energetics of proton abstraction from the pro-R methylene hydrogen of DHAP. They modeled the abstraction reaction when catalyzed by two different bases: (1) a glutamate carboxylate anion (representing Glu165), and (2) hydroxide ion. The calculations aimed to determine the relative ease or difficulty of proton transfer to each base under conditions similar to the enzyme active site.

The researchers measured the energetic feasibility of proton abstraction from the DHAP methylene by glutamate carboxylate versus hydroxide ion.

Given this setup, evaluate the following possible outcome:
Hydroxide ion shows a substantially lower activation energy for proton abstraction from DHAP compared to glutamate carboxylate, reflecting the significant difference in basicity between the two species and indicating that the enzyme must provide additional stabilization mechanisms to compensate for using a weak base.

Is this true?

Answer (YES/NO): YES